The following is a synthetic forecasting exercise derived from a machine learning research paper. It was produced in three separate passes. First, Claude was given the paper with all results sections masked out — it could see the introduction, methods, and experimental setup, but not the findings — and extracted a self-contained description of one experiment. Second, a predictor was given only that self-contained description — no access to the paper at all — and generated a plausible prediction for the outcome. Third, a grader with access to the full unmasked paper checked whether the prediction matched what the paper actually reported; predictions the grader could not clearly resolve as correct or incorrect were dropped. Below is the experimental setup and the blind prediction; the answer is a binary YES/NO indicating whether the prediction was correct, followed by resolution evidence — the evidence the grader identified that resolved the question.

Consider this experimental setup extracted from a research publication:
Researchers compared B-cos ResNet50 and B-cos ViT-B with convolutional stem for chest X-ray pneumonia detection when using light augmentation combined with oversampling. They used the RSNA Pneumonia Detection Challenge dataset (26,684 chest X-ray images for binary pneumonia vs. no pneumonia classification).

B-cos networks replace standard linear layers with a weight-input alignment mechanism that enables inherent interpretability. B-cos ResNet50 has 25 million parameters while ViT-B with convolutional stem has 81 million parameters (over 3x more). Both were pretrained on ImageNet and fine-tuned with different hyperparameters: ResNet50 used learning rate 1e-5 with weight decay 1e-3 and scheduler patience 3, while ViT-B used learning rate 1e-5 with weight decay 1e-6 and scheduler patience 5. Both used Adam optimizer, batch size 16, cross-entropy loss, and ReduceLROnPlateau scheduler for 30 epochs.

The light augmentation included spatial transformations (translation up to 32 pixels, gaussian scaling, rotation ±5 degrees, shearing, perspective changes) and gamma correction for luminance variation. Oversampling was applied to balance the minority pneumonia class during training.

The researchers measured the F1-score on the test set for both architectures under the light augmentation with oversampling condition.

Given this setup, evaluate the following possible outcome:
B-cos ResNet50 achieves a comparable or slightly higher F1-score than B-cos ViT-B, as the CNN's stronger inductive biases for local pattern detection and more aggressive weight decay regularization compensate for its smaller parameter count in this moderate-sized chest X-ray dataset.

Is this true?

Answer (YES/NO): NO